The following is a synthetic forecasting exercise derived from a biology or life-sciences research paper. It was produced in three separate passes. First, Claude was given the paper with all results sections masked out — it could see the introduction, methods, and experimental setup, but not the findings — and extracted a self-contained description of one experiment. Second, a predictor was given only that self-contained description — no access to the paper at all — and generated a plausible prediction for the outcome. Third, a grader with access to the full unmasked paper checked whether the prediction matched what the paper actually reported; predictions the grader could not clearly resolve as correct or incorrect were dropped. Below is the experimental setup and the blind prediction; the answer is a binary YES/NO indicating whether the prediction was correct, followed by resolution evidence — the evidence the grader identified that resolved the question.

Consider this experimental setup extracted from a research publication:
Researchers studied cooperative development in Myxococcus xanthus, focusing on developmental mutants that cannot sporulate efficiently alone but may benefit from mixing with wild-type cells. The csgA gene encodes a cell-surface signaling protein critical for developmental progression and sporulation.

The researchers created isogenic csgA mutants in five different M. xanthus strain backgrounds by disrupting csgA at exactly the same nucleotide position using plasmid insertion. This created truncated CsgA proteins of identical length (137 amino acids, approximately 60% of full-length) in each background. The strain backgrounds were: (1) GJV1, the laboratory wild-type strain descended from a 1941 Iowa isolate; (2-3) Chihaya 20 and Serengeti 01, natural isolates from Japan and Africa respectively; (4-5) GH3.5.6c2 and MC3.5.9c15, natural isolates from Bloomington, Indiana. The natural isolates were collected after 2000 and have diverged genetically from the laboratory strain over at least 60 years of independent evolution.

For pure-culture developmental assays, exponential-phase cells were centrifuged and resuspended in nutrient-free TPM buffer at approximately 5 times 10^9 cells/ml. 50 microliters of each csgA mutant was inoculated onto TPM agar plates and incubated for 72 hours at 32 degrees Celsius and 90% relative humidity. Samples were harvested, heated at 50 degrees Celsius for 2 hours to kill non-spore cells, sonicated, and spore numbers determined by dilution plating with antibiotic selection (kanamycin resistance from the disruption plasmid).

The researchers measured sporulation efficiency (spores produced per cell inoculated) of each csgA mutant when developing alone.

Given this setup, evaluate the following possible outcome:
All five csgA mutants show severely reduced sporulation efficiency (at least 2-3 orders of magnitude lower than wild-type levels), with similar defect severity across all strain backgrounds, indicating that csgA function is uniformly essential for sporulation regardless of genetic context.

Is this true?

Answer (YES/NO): NO